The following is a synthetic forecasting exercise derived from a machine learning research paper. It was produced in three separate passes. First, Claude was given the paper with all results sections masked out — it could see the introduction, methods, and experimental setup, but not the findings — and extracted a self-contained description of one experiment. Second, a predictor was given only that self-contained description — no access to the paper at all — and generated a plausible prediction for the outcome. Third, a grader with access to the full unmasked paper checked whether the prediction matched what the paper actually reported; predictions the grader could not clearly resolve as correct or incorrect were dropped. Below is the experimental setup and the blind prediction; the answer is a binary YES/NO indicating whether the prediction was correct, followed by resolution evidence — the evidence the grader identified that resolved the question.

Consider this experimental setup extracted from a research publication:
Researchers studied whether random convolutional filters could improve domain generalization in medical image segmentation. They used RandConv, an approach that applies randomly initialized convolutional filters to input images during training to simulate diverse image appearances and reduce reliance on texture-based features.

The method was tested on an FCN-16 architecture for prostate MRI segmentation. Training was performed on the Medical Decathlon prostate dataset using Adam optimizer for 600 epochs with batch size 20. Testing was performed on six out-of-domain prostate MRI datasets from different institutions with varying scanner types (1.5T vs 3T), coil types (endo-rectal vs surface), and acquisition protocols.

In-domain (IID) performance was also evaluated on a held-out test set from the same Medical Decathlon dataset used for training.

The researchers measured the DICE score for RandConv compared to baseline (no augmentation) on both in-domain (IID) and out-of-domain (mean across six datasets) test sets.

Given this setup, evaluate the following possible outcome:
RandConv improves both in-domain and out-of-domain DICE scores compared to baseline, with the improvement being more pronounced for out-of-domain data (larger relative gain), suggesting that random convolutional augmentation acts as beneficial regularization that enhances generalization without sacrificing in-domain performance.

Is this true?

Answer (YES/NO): YES